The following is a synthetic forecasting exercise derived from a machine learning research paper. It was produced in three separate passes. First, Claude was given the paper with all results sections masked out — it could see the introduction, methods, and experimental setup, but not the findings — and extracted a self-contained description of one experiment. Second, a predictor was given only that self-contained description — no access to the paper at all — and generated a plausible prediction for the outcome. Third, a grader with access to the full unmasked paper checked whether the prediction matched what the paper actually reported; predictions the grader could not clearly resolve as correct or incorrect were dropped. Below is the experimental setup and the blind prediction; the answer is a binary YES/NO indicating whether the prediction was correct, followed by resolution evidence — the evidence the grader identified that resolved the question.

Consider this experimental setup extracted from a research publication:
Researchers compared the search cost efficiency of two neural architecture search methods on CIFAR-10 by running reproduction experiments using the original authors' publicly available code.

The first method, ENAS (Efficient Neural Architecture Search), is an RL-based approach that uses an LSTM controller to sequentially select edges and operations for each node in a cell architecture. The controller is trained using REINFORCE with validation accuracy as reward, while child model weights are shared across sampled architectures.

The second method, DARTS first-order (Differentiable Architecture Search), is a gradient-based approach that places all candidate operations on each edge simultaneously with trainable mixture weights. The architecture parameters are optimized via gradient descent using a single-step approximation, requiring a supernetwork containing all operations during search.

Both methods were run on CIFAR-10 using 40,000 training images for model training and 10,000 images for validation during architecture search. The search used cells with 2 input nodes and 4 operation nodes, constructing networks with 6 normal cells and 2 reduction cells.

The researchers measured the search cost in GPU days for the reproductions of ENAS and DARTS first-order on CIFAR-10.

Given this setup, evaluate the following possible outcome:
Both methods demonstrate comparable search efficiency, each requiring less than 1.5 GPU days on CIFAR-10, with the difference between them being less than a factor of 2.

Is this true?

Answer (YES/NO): YES